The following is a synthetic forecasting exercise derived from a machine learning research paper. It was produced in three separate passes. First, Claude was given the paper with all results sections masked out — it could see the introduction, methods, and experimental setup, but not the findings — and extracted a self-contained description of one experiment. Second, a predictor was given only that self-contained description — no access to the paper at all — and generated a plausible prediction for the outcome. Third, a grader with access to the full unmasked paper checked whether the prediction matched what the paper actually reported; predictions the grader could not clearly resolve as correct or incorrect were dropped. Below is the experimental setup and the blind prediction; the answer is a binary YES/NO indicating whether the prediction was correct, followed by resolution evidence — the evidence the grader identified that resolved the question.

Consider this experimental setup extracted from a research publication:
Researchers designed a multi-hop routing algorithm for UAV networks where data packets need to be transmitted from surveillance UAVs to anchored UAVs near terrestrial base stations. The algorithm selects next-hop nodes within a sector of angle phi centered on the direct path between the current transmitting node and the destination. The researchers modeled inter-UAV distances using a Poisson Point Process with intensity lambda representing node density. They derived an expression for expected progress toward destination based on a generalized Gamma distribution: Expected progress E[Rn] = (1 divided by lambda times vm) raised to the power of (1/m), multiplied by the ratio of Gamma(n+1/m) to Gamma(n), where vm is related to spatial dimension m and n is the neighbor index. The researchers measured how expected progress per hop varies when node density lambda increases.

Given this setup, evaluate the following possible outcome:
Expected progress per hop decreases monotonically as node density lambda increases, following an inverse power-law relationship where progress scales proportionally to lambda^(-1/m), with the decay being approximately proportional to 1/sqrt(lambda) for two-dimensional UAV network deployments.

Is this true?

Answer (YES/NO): YES